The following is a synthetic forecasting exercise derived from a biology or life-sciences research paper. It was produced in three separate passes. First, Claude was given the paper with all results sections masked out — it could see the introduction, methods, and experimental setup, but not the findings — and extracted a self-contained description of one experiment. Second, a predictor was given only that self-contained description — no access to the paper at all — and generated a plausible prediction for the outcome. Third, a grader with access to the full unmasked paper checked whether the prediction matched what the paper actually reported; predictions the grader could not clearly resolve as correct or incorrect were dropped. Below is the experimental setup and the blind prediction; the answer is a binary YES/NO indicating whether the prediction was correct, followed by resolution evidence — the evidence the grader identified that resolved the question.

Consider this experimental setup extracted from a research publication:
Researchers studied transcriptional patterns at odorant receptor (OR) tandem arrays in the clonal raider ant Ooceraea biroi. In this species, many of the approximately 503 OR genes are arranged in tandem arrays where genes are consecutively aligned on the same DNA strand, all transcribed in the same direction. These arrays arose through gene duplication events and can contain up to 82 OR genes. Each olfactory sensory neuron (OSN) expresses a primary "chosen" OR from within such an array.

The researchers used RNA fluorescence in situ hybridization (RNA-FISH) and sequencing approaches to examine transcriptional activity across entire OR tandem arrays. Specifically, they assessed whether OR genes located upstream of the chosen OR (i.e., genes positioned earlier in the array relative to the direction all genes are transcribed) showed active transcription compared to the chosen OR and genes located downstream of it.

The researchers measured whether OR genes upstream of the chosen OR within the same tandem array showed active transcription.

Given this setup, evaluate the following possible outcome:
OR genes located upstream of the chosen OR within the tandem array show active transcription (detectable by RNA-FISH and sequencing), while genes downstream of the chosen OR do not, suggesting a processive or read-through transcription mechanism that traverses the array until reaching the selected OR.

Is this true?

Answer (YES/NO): NO